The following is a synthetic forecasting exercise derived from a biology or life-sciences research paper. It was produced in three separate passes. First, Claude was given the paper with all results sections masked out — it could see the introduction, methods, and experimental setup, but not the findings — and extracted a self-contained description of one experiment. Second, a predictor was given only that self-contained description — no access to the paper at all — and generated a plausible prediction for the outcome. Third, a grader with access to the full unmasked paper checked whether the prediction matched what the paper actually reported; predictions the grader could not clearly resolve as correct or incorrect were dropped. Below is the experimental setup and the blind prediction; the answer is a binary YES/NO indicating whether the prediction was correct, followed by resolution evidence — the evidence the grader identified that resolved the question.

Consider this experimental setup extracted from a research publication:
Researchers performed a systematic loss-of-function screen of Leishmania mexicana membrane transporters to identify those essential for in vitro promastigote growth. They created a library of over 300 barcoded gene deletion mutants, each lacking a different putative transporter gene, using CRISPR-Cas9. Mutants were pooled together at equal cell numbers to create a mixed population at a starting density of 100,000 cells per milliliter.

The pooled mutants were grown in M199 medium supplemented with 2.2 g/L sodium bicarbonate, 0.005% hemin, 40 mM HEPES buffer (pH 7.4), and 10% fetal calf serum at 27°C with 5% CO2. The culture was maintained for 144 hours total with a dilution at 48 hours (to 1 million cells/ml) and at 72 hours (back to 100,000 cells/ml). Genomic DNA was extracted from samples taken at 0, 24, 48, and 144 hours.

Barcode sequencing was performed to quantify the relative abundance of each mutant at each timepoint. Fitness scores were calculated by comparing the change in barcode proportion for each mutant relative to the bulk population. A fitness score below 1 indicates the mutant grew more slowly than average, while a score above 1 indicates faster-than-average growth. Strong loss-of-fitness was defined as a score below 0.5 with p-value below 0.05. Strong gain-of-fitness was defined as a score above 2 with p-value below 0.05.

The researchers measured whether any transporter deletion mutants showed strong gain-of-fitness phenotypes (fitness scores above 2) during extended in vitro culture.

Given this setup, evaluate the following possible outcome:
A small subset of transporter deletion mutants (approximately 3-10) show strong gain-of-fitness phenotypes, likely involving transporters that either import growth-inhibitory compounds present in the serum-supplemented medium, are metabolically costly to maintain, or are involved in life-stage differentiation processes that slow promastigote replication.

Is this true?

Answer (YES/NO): YES